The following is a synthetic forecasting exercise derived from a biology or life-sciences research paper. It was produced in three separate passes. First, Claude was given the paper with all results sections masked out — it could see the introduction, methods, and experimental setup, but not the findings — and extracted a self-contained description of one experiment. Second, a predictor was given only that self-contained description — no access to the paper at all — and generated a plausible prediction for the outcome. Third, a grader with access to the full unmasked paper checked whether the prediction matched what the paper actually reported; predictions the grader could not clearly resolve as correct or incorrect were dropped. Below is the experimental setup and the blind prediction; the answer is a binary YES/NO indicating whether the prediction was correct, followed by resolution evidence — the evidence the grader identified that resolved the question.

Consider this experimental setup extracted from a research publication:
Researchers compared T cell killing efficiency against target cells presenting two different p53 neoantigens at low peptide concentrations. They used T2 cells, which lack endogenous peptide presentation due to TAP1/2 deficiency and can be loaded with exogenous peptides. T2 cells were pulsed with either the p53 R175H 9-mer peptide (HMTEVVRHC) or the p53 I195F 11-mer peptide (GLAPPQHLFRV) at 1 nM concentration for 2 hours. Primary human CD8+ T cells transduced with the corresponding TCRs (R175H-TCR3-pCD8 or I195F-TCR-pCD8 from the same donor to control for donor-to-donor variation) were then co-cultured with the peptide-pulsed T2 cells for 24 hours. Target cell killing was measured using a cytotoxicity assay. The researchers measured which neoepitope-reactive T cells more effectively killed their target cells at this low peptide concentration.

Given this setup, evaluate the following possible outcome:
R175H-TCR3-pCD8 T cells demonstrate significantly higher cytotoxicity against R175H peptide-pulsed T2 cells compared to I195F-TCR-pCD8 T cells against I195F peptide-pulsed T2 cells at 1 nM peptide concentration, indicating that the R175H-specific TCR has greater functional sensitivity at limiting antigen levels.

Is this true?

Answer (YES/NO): NO